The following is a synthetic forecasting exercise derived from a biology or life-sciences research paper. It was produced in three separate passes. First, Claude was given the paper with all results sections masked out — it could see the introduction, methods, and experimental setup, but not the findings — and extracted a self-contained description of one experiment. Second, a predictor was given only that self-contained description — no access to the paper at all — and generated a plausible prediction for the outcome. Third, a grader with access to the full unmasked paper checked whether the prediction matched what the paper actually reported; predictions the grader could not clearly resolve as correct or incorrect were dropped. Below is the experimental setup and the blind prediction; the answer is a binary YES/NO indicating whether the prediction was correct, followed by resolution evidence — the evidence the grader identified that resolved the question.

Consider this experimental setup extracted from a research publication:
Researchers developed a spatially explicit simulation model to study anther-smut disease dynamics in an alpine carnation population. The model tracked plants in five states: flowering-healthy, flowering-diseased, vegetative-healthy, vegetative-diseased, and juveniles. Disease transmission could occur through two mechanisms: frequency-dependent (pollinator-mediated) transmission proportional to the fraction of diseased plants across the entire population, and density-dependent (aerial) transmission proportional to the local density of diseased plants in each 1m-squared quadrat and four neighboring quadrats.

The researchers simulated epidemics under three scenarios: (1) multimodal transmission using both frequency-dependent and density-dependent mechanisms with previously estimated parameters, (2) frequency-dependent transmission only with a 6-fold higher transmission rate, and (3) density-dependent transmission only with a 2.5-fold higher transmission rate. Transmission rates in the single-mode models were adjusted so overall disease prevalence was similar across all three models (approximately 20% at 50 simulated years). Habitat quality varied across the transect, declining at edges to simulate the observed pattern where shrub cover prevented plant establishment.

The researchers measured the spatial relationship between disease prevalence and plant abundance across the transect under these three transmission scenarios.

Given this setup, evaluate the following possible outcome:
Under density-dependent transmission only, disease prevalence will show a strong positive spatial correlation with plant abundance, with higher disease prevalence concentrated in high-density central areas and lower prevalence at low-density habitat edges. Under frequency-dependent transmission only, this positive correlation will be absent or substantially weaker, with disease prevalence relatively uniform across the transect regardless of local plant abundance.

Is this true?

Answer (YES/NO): YES